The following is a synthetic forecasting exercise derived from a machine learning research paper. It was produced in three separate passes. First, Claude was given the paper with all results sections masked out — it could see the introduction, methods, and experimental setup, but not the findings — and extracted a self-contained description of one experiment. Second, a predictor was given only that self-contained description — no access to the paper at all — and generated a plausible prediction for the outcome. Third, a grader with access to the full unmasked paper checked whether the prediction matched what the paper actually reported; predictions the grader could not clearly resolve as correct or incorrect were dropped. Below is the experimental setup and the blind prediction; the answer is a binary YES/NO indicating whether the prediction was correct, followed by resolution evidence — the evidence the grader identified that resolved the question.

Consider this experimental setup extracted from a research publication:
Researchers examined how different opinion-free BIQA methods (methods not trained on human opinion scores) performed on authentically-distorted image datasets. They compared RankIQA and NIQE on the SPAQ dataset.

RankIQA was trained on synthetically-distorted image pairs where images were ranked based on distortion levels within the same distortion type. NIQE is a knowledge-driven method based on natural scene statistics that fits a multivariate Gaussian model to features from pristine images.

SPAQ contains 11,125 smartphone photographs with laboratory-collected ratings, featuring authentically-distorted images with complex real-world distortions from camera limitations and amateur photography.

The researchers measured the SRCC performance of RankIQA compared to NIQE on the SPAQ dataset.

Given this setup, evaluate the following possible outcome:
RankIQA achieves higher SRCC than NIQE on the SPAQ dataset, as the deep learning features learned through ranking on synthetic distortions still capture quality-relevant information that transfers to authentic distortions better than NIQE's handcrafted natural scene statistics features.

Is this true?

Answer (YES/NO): NO